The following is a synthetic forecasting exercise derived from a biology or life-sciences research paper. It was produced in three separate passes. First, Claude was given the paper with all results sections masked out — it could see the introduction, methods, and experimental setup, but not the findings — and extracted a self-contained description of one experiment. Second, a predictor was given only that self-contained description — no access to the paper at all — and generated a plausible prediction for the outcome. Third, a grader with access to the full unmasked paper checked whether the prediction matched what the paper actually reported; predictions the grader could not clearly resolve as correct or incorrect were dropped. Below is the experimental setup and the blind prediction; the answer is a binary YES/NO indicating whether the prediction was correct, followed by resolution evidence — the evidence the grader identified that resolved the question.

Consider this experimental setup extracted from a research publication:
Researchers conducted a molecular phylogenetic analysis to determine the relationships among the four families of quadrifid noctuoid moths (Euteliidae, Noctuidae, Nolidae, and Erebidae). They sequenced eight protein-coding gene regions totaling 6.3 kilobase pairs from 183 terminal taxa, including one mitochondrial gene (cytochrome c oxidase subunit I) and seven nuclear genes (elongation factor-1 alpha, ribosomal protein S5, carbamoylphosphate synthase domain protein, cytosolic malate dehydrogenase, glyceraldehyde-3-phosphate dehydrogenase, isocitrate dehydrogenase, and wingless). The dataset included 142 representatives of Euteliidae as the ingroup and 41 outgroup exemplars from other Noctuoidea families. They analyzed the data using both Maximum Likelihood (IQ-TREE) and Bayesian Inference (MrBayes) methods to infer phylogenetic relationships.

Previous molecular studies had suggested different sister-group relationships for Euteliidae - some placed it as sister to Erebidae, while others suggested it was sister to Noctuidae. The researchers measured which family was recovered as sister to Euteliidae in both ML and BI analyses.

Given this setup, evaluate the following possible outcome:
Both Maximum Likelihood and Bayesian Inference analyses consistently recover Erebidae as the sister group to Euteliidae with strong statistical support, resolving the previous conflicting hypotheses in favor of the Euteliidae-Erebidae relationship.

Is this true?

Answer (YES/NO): NO